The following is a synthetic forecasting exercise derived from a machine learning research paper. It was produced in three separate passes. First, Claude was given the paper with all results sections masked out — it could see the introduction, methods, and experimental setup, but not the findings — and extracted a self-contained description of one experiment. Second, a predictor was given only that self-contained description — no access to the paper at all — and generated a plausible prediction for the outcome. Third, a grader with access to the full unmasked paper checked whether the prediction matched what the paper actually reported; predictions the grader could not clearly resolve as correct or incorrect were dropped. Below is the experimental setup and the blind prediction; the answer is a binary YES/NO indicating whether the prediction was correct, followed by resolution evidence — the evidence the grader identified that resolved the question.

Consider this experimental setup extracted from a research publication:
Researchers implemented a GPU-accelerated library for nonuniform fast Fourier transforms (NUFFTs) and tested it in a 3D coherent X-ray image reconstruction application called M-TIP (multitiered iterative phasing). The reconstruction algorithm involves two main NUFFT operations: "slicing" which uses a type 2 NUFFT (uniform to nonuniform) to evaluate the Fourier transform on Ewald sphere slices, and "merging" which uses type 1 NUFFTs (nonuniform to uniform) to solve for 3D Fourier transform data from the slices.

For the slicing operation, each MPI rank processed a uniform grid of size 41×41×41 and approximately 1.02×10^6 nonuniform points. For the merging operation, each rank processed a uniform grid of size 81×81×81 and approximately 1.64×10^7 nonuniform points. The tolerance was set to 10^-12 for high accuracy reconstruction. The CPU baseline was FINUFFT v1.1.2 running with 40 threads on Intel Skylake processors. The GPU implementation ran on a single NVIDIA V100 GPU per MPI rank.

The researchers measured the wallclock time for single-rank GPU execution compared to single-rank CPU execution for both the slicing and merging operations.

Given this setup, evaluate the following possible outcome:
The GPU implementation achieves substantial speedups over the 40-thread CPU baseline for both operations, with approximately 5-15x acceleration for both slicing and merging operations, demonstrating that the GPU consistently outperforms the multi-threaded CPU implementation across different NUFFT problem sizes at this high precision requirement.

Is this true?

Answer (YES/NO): NO